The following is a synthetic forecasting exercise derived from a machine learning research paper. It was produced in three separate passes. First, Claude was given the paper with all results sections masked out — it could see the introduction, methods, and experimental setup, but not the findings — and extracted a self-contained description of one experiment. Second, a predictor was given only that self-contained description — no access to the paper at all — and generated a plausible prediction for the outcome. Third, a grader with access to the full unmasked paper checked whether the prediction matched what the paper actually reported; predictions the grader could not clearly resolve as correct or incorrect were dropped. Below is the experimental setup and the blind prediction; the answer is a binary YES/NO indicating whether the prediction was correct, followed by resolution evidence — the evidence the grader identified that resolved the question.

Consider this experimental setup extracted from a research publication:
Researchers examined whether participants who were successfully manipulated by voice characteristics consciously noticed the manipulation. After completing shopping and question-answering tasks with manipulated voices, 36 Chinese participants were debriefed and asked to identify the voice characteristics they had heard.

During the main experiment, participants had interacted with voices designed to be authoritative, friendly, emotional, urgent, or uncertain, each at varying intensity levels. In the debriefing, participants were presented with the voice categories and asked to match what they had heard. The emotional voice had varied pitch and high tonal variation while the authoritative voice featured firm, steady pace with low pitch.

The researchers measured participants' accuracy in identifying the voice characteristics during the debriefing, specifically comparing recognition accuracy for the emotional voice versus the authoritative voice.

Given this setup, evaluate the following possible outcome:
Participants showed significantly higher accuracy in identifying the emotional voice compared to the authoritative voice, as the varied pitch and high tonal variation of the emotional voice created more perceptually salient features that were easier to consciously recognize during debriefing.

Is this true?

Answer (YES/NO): YES